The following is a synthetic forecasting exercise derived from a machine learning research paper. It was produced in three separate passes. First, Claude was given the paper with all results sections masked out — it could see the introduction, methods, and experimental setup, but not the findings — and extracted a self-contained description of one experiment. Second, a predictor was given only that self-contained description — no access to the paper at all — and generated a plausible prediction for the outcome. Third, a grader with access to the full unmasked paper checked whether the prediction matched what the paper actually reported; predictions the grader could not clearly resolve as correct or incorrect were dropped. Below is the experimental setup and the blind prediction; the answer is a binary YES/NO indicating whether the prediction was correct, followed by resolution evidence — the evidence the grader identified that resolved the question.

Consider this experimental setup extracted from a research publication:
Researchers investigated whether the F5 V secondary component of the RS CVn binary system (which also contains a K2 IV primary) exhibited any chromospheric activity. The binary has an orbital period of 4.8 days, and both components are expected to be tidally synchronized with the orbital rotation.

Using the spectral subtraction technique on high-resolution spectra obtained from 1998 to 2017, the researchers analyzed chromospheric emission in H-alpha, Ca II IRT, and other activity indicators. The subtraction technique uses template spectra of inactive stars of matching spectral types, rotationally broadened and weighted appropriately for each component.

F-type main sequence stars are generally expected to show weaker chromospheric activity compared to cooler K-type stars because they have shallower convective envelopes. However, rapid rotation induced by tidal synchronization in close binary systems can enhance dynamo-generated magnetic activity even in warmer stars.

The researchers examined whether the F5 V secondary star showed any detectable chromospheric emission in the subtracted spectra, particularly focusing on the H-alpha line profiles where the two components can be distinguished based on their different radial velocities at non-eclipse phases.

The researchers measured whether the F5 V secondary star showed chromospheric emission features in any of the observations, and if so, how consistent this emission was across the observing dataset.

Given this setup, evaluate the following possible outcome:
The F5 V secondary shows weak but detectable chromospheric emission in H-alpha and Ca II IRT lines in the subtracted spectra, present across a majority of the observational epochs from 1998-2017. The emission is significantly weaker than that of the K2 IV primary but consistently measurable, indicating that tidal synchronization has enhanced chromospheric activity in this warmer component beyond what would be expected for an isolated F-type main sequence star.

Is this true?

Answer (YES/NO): NO